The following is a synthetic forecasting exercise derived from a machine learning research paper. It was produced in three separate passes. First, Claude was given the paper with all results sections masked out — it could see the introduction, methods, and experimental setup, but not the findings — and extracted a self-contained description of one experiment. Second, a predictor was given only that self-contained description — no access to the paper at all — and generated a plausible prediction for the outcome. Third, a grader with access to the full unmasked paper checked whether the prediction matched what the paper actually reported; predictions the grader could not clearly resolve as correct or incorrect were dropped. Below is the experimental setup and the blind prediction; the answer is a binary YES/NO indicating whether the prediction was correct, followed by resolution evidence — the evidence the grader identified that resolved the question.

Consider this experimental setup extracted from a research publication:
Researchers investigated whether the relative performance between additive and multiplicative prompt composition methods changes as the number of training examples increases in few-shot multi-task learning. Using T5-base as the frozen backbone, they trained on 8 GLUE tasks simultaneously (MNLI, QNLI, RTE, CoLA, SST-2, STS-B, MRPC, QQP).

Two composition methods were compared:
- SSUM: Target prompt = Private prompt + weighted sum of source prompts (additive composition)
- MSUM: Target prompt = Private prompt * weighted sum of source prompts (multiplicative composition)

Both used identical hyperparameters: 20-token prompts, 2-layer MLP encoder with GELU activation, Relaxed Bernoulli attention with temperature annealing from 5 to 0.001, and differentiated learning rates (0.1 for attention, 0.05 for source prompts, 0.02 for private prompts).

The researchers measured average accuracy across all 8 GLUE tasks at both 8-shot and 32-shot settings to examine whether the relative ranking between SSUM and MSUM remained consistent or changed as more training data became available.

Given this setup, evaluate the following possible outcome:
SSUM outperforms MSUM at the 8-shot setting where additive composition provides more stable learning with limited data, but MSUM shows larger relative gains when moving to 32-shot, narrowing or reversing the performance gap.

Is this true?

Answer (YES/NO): NO